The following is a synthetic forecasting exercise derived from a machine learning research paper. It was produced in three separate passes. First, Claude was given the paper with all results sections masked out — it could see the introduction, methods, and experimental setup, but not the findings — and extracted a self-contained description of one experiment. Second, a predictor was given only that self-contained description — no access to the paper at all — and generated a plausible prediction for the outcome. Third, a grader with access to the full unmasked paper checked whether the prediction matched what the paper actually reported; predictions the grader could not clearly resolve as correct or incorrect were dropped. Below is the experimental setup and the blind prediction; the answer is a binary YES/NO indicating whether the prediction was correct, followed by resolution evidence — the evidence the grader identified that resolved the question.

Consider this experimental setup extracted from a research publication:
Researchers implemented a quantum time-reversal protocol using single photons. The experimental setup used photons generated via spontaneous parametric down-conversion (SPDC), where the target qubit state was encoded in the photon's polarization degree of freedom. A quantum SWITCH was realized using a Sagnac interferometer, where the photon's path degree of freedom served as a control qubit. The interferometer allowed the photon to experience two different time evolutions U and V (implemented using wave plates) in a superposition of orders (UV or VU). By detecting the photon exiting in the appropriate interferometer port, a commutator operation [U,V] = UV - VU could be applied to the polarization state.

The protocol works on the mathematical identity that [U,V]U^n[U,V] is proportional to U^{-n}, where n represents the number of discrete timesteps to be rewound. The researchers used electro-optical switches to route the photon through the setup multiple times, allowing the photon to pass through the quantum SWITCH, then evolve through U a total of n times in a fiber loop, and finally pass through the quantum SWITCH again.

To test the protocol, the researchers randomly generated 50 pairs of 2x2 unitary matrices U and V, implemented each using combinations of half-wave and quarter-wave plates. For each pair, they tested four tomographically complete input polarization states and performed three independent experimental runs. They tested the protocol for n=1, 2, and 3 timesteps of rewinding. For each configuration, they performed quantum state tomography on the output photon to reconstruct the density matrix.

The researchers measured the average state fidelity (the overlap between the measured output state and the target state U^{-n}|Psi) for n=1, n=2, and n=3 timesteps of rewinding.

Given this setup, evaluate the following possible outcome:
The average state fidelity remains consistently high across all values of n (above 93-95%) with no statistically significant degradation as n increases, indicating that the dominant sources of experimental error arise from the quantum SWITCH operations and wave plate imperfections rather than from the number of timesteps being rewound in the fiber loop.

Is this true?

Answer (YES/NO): YES